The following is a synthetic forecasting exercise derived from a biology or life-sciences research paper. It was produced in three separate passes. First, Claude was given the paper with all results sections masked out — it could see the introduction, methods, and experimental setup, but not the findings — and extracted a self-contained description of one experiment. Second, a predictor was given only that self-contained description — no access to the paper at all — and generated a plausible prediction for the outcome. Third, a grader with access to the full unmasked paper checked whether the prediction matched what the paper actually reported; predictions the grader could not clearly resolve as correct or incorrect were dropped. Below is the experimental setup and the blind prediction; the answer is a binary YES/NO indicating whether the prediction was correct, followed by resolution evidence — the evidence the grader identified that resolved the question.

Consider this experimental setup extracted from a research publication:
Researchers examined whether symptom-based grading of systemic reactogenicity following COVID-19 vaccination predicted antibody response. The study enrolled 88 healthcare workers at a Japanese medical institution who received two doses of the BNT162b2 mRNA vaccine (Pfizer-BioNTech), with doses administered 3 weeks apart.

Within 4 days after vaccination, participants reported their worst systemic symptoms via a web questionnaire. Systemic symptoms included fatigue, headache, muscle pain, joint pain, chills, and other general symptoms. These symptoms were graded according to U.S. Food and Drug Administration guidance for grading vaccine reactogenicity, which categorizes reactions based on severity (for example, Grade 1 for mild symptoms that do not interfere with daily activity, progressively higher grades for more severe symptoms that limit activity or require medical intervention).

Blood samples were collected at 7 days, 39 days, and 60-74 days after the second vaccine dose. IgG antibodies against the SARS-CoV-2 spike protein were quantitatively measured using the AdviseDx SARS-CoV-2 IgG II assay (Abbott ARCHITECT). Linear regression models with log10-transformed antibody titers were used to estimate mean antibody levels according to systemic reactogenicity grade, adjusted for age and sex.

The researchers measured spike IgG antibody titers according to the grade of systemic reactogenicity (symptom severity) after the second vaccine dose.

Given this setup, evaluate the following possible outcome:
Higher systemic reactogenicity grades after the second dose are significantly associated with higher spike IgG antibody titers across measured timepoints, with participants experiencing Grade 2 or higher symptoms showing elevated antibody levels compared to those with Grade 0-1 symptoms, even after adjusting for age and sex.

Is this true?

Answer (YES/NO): NO